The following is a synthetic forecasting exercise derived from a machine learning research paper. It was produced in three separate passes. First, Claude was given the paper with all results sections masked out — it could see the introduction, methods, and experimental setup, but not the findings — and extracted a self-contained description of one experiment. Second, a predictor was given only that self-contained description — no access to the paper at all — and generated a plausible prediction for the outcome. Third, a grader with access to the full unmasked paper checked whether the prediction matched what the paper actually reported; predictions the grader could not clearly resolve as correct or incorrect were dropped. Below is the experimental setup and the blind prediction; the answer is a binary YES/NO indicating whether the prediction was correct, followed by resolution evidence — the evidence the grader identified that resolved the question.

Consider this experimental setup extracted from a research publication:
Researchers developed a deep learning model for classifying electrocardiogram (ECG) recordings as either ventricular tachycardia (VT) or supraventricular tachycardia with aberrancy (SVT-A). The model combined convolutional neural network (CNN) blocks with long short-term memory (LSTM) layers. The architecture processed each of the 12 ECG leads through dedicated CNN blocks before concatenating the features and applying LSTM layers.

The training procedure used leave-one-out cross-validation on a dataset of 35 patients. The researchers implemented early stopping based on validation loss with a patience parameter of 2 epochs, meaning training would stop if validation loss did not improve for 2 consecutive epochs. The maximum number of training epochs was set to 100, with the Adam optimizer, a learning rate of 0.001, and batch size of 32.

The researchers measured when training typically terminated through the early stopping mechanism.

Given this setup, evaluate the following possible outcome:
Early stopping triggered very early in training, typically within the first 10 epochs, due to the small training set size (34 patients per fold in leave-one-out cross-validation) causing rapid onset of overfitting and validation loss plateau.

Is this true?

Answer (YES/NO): NO